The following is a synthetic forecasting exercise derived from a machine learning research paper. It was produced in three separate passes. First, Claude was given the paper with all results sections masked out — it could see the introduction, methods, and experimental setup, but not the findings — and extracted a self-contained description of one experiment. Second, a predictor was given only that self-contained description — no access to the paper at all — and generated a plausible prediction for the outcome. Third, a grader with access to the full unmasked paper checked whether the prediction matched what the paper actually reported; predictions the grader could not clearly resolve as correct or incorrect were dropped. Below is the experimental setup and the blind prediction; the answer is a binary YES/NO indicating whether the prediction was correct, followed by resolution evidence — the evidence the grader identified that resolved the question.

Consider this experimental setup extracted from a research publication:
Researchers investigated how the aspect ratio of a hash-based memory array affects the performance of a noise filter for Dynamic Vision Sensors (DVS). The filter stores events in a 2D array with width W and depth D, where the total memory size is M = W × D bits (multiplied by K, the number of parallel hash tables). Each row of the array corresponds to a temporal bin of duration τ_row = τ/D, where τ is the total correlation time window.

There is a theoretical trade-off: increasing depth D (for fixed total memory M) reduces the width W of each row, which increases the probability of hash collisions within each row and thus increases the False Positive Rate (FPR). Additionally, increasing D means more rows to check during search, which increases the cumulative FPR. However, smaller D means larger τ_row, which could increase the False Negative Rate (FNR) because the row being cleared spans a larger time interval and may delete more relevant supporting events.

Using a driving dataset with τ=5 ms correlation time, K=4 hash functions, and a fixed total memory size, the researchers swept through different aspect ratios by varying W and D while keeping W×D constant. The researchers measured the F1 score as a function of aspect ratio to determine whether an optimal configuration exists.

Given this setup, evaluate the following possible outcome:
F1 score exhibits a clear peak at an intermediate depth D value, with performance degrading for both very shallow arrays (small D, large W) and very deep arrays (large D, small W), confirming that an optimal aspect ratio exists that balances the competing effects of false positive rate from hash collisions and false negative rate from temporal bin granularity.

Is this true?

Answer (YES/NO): YES